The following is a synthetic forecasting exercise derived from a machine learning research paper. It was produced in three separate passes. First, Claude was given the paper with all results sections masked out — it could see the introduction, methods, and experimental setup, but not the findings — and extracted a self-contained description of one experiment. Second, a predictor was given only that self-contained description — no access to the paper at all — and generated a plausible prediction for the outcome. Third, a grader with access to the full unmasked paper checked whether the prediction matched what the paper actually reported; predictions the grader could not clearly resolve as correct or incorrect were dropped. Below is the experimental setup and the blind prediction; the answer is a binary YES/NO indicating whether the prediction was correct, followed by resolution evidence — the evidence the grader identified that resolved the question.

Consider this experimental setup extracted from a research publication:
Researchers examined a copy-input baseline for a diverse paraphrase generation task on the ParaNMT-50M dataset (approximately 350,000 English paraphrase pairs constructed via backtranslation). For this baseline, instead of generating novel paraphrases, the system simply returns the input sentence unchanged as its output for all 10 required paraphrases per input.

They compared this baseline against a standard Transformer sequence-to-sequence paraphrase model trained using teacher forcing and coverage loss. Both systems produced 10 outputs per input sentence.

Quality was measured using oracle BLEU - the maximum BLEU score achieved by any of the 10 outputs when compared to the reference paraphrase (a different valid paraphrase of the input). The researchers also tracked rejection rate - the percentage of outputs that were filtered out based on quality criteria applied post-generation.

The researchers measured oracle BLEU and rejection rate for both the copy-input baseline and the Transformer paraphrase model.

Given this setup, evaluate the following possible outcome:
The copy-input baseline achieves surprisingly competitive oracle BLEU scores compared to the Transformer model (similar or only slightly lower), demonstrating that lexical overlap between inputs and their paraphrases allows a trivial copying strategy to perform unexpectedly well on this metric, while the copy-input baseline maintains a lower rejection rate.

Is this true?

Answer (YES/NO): NO